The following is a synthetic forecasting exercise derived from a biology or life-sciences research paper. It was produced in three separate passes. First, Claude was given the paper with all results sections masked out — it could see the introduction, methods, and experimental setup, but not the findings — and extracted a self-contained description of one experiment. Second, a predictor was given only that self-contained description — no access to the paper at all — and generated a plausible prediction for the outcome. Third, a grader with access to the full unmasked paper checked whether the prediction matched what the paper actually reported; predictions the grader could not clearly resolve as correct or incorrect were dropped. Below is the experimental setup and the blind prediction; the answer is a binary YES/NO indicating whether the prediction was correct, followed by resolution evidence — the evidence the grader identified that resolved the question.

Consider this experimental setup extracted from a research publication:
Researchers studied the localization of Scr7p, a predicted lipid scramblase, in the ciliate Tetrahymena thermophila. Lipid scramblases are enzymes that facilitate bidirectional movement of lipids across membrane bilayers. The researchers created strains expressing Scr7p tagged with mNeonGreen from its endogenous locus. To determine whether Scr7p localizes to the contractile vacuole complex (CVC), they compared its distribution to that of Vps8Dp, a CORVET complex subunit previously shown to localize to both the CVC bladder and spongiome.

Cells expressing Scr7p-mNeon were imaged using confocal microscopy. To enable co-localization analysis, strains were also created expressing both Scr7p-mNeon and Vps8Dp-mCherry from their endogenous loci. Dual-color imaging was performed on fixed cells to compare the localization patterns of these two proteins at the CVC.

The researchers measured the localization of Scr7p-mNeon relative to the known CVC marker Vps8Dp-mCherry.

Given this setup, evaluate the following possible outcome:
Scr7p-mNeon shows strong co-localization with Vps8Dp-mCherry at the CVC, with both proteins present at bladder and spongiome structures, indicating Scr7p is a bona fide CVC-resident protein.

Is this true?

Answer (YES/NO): YES